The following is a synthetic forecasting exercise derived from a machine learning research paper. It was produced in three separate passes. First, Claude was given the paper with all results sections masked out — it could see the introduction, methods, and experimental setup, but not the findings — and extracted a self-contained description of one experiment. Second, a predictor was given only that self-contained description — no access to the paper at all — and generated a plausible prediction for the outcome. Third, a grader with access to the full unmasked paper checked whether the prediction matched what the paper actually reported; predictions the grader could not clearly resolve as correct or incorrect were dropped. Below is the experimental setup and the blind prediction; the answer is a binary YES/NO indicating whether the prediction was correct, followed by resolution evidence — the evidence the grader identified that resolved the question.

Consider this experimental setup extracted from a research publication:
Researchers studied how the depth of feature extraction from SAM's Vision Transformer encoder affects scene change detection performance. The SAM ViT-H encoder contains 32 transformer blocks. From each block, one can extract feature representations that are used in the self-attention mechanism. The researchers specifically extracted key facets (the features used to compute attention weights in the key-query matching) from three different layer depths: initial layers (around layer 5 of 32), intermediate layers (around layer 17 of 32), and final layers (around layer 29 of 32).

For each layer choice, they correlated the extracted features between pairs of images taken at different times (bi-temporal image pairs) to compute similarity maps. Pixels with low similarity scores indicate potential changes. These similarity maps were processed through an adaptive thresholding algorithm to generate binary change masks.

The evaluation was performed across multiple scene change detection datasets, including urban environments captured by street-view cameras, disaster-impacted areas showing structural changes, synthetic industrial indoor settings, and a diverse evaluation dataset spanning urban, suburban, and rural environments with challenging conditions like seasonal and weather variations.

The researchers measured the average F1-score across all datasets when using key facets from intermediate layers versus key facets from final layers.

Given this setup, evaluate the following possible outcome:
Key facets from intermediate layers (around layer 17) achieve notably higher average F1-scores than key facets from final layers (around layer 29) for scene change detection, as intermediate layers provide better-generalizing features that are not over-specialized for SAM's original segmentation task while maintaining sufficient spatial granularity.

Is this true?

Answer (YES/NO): YES